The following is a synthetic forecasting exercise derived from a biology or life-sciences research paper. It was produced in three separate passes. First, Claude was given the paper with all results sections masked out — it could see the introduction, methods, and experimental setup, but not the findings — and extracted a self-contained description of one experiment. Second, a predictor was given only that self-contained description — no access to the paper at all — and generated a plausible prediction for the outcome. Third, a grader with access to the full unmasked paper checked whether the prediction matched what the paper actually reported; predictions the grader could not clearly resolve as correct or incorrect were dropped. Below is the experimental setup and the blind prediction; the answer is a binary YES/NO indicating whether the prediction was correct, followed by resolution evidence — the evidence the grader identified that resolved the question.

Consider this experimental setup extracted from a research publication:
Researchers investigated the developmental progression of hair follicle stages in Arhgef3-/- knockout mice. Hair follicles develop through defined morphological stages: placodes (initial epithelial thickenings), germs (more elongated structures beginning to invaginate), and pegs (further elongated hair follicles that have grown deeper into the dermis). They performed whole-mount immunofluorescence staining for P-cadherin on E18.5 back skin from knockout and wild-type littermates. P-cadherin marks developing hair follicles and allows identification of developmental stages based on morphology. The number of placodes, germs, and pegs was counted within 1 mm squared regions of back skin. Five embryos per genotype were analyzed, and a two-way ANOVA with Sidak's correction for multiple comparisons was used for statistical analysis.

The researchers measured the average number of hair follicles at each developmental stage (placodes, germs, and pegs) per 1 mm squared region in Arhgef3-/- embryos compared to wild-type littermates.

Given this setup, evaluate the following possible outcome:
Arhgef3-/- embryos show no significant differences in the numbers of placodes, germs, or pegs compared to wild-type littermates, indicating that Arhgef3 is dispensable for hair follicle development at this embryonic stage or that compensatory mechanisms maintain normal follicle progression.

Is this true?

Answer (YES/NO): YES